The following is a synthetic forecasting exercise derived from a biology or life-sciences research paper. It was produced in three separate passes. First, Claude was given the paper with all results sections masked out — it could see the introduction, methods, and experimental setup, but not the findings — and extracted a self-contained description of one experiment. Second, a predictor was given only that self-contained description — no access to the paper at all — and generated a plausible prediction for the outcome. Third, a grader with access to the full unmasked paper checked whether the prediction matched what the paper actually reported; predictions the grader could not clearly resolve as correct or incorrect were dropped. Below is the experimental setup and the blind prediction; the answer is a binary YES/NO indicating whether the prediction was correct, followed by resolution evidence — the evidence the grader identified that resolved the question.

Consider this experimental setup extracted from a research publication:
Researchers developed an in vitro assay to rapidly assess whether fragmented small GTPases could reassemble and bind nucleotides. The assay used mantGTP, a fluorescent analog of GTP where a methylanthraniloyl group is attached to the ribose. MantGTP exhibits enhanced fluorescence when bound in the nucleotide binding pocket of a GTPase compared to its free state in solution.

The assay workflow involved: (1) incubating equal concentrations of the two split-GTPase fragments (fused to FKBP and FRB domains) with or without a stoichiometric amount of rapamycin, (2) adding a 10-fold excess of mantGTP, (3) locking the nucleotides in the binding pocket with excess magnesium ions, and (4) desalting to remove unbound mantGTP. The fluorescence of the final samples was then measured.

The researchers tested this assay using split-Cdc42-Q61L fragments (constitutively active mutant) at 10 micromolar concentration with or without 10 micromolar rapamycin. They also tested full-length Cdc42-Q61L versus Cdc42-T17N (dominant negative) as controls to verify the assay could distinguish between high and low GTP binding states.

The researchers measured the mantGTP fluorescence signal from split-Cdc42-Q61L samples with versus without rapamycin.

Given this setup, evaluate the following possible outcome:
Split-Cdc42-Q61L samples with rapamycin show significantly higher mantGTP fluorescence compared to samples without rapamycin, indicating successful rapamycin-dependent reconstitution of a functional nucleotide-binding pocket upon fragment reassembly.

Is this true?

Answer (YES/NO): YES